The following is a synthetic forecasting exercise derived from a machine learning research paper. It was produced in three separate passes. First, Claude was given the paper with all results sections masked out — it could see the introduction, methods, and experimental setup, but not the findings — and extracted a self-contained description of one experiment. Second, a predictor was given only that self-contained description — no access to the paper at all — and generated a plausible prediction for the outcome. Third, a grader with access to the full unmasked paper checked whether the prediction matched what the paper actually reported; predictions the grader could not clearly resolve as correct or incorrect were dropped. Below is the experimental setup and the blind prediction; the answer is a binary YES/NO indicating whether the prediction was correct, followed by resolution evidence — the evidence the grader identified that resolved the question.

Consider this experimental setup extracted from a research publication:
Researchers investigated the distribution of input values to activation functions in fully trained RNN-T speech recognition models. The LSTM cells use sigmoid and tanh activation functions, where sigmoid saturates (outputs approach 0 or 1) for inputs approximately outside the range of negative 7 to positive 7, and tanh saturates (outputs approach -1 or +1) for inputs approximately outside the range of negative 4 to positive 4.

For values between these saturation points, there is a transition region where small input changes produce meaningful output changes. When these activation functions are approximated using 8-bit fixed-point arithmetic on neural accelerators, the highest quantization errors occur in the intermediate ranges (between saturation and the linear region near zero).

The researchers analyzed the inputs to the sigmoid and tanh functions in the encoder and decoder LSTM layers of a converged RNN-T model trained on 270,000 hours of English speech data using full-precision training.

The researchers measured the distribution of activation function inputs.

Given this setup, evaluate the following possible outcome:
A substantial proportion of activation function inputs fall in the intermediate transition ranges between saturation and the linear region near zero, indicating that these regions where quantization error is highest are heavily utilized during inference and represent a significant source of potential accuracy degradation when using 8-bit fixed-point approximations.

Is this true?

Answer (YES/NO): YES